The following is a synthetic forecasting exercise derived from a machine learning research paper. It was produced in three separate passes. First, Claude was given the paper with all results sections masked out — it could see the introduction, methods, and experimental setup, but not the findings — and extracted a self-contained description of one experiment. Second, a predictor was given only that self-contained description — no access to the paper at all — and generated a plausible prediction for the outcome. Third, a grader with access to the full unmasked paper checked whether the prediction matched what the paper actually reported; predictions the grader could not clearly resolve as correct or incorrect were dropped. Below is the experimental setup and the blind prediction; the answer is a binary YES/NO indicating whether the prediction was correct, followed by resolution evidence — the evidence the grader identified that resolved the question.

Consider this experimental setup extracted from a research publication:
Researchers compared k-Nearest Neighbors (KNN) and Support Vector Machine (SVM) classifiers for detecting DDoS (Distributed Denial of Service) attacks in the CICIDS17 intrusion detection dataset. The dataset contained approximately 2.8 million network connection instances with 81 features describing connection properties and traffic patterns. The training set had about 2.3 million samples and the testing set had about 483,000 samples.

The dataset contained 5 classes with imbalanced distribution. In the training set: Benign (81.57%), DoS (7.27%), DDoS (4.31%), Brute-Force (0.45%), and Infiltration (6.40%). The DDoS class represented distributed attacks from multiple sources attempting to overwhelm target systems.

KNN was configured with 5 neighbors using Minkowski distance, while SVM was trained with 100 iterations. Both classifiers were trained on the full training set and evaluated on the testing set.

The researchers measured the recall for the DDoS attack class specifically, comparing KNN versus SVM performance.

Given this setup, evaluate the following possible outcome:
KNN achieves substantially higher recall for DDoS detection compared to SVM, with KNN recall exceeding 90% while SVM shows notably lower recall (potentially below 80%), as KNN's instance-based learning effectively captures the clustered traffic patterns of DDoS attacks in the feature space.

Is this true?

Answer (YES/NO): NO